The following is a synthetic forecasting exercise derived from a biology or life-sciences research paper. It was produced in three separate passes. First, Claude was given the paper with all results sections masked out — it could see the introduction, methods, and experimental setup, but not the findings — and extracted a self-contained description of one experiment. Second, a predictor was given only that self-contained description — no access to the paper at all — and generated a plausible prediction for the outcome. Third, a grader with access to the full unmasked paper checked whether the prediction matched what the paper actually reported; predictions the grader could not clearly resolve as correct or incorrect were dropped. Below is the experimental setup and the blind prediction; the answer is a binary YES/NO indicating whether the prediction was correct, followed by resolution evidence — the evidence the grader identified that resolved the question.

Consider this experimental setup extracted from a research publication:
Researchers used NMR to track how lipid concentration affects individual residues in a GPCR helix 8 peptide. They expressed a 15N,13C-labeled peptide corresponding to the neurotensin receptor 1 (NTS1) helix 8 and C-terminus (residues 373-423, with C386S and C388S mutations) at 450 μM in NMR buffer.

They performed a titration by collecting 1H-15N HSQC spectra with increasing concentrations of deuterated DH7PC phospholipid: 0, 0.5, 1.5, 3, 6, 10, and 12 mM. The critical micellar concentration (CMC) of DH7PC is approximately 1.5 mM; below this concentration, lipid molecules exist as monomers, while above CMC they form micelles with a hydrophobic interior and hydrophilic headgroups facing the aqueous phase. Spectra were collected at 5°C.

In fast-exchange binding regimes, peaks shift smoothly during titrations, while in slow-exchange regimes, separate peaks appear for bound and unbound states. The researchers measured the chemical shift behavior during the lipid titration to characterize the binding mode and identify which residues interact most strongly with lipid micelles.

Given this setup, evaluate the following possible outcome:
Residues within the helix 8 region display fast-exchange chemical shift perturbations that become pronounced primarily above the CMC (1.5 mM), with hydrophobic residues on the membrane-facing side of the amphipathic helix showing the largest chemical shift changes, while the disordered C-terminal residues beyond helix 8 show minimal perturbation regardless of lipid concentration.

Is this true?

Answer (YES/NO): NO